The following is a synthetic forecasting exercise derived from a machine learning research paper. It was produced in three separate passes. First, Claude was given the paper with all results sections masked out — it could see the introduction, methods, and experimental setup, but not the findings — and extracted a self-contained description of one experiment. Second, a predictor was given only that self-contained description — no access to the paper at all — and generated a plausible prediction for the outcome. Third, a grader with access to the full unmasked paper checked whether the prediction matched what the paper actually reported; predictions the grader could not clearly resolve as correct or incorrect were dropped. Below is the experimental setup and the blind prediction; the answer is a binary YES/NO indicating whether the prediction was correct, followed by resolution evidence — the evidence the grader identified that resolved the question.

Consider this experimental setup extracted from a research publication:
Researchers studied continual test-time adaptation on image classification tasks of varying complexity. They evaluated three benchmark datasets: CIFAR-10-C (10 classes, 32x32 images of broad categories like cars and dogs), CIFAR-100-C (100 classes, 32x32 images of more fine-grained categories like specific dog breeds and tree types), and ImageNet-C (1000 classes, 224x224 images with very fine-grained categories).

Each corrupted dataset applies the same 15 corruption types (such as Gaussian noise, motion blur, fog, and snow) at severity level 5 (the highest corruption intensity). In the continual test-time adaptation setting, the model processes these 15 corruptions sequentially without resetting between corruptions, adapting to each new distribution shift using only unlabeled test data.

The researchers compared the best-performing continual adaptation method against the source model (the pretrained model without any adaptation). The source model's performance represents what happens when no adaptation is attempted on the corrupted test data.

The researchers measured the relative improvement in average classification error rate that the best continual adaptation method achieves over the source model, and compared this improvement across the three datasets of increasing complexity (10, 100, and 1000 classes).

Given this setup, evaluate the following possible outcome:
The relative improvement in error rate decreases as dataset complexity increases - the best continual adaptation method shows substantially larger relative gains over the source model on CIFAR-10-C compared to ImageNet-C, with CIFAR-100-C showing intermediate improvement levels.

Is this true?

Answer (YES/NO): YES